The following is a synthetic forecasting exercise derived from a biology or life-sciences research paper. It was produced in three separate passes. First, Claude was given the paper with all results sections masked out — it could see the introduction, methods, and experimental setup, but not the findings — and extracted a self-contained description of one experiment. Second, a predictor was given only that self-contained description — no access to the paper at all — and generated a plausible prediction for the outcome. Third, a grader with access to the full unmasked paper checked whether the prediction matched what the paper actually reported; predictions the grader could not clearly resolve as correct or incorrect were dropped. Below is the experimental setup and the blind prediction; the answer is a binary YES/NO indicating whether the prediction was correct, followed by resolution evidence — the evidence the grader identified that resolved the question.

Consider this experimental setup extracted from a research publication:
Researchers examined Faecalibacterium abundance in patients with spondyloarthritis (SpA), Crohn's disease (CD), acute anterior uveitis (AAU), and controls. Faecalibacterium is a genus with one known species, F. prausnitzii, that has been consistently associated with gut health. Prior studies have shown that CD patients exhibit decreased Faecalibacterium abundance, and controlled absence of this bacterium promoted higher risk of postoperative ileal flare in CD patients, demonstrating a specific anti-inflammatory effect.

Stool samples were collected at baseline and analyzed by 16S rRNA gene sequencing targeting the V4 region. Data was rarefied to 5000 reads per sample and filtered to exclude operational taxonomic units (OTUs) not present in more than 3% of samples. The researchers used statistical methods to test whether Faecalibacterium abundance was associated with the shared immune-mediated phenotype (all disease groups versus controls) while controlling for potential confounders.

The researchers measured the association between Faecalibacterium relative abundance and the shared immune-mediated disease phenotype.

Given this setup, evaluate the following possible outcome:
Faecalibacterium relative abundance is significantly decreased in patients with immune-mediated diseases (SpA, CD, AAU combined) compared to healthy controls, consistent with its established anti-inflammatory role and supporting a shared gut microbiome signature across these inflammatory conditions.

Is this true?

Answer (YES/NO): NO